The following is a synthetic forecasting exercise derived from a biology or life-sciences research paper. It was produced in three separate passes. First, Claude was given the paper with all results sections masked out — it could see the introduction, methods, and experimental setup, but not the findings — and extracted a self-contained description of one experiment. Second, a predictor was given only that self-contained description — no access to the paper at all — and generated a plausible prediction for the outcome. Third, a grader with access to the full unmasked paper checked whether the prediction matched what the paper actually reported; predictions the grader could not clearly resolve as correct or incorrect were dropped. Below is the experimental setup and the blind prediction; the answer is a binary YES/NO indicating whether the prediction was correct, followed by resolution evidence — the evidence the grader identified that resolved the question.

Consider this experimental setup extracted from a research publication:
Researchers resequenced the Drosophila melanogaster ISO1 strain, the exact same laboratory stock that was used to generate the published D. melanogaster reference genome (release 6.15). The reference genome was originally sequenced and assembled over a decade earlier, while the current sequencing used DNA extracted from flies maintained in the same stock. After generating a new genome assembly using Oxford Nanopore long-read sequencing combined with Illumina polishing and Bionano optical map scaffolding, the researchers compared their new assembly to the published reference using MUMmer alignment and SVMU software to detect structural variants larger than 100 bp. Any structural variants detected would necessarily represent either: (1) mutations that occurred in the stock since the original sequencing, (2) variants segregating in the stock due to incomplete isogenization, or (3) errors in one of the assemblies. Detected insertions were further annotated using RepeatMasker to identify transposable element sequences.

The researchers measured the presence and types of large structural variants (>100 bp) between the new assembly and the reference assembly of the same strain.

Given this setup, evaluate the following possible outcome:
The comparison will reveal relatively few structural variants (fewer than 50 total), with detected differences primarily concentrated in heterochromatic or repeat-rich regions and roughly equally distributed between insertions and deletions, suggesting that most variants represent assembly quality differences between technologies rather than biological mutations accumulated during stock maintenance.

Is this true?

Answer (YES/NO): NO